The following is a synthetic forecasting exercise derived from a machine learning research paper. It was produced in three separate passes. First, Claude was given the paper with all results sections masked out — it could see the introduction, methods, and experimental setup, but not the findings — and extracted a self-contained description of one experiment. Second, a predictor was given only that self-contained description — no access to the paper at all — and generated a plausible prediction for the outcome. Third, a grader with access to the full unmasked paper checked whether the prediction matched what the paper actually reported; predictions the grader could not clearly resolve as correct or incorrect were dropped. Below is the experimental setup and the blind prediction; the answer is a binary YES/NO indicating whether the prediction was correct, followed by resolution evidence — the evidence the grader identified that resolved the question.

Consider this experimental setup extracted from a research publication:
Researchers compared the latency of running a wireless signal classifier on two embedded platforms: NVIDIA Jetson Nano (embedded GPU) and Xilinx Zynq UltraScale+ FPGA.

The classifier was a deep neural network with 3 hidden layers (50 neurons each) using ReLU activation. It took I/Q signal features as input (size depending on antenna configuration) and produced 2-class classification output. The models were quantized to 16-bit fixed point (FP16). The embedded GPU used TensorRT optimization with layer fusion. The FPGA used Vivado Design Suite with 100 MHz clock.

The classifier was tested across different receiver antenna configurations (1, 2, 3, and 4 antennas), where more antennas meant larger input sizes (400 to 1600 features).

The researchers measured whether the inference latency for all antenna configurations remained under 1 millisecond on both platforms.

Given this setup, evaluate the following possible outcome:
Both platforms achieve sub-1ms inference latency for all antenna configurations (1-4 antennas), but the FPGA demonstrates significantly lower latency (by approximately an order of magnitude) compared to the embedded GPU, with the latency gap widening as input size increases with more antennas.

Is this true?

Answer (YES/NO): NO